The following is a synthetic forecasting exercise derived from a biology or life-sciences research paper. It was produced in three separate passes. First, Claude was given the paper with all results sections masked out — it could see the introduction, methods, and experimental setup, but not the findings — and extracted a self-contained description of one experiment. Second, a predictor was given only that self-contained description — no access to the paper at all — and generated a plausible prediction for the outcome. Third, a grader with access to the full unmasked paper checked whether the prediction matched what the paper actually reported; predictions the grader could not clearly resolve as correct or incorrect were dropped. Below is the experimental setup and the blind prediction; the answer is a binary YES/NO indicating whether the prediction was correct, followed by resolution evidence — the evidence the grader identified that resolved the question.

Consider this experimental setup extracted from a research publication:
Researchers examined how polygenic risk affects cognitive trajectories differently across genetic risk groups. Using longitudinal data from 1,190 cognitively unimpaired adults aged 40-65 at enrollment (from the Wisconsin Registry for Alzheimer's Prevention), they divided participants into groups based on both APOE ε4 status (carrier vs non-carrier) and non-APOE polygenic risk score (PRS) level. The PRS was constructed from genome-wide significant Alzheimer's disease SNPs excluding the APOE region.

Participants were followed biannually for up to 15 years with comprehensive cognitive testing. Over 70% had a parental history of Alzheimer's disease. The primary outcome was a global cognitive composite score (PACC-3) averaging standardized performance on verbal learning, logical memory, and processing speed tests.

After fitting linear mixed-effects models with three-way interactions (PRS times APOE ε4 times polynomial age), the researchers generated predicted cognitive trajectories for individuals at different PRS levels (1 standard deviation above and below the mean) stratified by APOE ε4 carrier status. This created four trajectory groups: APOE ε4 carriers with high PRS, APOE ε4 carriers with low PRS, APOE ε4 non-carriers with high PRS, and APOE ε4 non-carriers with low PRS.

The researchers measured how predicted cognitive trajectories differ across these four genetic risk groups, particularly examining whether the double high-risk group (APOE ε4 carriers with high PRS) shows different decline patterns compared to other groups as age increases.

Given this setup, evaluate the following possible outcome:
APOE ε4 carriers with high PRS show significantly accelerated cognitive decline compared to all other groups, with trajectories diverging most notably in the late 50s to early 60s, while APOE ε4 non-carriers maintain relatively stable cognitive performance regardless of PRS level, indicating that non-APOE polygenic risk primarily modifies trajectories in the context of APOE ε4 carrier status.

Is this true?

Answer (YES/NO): NO